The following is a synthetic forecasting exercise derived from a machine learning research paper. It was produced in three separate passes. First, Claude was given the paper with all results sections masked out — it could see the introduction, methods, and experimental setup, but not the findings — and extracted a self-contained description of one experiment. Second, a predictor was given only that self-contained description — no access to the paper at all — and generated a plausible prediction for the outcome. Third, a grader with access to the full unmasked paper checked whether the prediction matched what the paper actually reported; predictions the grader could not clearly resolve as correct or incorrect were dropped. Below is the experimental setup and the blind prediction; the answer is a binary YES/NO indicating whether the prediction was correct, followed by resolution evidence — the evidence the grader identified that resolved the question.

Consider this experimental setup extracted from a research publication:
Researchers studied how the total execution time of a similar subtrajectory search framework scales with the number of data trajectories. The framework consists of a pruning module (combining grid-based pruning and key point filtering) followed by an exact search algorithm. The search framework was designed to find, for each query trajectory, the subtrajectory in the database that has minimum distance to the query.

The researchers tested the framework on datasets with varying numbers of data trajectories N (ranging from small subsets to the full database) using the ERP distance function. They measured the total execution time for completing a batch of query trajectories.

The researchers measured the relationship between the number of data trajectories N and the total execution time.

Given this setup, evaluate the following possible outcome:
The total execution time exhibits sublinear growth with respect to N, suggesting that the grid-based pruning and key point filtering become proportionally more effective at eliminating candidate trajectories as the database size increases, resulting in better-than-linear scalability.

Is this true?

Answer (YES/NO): NO